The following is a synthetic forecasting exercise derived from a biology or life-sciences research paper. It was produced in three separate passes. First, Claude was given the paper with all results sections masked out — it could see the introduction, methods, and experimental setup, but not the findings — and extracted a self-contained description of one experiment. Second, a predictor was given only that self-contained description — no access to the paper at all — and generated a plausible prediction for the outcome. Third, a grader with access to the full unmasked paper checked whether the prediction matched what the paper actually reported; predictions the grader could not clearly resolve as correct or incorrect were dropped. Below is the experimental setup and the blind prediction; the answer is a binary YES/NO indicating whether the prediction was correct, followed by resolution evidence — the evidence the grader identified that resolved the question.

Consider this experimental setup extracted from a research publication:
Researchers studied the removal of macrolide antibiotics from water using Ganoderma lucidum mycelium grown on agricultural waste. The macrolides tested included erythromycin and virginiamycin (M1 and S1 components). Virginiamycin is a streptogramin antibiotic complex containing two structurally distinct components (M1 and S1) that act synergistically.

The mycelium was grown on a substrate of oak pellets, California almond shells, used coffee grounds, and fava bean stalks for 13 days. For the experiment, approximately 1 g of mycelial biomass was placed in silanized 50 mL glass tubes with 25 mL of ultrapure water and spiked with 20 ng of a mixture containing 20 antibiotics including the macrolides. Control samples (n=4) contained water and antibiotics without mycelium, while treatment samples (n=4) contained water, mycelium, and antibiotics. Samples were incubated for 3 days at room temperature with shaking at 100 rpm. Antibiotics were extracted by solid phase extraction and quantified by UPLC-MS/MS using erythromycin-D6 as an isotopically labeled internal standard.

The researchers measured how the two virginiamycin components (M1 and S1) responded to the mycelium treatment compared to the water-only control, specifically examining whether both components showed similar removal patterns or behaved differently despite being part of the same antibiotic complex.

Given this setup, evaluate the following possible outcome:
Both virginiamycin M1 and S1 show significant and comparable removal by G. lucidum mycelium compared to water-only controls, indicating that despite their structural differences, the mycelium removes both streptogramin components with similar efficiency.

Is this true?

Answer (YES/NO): NO